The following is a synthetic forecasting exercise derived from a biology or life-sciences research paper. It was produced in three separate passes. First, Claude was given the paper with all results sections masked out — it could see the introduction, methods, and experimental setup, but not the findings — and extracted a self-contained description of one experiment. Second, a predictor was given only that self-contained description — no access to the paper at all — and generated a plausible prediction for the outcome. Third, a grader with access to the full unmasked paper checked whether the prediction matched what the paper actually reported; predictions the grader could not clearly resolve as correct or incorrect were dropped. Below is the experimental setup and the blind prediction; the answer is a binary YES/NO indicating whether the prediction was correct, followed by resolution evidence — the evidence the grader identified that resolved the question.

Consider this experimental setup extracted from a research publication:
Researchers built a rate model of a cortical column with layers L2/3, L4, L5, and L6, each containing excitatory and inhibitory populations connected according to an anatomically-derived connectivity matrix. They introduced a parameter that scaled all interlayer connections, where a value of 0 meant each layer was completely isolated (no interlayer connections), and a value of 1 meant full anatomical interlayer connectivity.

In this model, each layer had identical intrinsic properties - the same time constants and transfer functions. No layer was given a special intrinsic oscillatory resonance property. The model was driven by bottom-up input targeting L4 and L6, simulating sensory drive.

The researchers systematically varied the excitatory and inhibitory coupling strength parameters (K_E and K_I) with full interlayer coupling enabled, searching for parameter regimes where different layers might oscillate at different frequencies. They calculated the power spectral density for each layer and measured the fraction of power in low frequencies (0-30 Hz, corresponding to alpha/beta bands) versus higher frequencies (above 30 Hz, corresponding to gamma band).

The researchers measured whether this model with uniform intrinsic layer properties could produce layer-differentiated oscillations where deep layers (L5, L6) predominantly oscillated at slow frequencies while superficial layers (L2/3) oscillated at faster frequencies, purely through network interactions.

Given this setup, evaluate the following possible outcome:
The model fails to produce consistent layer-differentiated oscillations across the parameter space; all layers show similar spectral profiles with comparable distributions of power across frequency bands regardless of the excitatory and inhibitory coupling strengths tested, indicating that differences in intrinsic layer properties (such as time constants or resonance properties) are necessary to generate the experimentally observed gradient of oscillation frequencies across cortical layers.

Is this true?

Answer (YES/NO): NO